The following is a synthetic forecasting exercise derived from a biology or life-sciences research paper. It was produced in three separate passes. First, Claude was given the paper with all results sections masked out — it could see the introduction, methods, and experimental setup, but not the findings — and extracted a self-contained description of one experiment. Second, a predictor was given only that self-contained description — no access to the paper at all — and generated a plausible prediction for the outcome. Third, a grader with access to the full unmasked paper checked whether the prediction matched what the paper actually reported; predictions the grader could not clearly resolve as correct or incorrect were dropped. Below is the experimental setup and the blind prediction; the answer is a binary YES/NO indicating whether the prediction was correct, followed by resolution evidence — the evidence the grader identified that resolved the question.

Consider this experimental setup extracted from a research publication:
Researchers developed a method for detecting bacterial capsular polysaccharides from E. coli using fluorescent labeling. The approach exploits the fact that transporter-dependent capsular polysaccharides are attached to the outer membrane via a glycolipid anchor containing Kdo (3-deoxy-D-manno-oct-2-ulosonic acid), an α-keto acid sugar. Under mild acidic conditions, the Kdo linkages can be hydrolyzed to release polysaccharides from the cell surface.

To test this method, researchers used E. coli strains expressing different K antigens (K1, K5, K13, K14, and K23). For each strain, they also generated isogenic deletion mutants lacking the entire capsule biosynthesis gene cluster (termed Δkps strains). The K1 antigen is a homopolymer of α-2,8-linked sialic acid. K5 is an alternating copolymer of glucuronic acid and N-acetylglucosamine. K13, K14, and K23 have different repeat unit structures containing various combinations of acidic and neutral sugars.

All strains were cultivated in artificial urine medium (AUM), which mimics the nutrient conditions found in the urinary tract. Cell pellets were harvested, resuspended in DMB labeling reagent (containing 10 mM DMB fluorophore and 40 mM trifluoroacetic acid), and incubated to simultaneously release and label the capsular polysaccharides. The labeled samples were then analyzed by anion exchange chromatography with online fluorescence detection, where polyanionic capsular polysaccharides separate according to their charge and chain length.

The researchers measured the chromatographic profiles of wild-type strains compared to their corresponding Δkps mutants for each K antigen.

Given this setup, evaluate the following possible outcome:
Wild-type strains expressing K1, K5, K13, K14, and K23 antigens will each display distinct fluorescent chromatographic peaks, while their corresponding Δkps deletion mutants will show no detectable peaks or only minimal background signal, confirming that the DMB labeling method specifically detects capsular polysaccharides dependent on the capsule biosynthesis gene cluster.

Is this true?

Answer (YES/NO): YES